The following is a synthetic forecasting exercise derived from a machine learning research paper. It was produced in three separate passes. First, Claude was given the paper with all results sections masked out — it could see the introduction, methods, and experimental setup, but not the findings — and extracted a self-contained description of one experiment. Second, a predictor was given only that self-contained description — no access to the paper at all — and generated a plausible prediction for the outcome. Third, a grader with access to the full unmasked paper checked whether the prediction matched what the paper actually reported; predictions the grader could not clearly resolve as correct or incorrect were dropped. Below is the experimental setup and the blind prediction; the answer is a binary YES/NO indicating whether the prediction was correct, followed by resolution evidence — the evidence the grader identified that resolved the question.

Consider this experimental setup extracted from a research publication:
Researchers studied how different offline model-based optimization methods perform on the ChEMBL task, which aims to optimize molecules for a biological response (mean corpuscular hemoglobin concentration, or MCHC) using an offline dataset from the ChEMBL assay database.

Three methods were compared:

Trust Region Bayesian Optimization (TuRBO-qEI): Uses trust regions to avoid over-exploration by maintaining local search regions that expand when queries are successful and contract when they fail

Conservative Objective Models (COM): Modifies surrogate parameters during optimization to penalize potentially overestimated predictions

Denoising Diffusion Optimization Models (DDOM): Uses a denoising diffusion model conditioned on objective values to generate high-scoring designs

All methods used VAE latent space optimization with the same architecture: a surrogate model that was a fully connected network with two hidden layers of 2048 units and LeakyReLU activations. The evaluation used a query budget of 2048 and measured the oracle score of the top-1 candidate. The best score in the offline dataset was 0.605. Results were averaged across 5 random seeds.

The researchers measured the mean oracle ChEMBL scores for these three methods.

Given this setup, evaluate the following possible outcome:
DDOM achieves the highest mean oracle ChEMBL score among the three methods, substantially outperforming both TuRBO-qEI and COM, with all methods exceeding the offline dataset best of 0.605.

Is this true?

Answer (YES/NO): NO